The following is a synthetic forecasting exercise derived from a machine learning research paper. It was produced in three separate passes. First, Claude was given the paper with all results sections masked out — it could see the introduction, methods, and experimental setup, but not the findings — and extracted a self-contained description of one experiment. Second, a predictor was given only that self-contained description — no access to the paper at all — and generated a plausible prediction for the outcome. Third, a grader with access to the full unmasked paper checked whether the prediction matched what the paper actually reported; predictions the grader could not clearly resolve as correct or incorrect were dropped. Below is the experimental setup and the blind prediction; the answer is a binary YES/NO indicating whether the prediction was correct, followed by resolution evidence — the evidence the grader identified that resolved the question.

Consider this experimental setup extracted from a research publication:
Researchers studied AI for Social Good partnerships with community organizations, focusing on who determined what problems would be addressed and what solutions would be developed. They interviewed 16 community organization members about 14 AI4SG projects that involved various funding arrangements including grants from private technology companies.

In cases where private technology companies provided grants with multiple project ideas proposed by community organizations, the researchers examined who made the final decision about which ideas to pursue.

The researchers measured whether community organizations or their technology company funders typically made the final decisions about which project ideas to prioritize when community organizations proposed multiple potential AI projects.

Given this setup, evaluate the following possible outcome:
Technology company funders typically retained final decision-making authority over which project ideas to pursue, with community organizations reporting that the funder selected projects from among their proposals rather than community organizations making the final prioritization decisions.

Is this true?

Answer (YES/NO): YES